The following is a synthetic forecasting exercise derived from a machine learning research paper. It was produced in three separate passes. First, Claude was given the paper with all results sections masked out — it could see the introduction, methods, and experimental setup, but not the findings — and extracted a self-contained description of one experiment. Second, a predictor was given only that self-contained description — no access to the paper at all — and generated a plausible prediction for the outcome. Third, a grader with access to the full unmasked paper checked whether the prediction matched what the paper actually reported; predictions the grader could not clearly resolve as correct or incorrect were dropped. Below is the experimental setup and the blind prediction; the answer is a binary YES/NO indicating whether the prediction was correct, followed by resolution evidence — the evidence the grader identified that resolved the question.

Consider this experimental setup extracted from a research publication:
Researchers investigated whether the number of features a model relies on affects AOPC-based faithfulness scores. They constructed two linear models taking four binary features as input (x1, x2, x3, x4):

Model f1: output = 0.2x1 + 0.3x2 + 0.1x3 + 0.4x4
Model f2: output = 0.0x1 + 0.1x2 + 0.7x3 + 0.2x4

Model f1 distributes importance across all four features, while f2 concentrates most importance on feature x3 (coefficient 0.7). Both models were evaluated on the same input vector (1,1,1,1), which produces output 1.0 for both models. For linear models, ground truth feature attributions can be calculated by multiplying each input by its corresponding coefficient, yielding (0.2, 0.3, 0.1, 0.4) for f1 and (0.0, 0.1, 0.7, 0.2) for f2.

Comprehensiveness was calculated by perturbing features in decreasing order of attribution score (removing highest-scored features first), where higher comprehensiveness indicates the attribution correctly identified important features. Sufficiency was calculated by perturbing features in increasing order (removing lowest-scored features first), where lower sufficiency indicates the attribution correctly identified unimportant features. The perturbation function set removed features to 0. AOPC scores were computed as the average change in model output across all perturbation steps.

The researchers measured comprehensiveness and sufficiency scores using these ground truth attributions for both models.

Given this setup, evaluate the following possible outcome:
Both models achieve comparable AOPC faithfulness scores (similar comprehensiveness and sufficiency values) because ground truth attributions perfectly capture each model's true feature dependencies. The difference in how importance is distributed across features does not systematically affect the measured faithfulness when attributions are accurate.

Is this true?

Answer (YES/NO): NO